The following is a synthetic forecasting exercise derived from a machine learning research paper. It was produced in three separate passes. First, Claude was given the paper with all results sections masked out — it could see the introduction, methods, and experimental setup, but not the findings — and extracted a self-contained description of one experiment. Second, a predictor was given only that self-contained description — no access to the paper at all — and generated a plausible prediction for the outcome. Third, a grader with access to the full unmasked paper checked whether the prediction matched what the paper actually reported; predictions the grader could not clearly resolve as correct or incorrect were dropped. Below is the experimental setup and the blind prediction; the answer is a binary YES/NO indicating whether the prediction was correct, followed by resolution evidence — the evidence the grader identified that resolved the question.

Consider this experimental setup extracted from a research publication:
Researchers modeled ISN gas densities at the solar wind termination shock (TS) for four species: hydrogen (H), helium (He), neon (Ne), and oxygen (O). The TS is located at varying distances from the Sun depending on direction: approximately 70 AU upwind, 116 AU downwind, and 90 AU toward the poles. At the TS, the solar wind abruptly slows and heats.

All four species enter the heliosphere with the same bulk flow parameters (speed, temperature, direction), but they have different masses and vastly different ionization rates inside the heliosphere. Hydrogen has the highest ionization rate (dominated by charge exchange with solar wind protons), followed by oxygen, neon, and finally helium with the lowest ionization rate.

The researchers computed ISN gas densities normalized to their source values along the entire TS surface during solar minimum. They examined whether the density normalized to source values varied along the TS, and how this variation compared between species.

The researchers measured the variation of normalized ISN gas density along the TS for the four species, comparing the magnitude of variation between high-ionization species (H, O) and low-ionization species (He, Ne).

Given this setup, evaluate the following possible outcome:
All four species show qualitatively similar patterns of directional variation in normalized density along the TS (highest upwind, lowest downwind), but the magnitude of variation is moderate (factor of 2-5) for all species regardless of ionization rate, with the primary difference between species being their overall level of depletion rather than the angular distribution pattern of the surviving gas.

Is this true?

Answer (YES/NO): NO